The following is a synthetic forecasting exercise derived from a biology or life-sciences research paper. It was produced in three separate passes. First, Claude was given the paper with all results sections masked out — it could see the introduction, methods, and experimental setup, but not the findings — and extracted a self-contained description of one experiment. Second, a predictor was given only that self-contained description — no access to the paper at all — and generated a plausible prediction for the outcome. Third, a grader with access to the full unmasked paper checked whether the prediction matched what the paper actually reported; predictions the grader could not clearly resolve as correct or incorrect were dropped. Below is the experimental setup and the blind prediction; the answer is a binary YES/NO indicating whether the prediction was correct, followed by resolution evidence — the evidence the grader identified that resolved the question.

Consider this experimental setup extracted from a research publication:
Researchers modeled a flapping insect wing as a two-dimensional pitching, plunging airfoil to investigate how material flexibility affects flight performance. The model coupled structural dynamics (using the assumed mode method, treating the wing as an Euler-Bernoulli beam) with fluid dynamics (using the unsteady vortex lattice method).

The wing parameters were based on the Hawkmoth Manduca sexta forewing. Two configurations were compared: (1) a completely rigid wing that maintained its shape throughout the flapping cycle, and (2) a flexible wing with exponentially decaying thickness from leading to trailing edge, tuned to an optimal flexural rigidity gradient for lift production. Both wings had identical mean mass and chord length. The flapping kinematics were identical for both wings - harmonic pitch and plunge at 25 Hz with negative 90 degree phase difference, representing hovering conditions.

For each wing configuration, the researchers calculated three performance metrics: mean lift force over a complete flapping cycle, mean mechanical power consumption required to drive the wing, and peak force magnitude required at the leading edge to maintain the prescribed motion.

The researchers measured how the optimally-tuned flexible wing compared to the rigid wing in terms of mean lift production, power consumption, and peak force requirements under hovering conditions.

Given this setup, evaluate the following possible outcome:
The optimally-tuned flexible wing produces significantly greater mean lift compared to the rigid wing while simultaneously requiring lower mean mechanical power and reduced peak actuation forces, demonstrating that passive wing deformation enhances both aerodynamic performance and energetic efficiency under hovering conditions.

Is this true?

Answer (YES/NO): NO